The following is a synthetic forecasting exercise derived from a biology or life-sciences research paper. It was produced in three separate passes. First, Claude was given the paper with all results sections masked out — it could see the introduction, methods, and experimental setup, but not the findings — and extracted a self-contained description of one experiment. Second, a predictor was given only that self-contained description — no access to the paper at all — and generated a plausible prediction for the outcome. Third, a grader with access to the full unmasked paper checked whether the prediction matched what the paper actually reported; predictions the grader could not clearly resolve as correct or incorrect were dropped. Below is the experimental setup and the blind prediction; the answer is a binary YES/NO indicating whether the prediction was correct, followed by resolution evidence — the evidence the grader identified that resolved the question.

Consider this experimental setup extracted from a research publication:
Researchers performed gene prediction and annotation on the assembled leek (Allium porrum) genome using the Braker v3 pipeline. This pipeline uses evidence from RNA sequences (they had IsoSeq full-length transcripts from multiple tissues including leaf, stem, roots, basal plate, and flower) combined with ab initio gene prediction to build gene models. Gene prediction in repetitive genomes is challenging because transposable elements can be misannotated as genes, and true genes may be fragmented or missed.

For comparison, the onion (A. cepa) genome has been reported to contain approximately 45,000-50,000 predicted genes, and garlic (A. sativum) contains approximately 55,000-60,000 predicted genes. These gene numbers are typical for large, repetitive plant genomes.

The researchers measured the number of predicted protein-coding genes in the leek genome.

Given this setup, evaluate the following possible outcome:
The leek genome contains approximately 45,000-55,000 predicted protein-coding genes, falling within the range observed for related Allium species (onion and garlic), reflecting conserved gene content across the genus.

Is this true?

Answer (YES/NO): NO